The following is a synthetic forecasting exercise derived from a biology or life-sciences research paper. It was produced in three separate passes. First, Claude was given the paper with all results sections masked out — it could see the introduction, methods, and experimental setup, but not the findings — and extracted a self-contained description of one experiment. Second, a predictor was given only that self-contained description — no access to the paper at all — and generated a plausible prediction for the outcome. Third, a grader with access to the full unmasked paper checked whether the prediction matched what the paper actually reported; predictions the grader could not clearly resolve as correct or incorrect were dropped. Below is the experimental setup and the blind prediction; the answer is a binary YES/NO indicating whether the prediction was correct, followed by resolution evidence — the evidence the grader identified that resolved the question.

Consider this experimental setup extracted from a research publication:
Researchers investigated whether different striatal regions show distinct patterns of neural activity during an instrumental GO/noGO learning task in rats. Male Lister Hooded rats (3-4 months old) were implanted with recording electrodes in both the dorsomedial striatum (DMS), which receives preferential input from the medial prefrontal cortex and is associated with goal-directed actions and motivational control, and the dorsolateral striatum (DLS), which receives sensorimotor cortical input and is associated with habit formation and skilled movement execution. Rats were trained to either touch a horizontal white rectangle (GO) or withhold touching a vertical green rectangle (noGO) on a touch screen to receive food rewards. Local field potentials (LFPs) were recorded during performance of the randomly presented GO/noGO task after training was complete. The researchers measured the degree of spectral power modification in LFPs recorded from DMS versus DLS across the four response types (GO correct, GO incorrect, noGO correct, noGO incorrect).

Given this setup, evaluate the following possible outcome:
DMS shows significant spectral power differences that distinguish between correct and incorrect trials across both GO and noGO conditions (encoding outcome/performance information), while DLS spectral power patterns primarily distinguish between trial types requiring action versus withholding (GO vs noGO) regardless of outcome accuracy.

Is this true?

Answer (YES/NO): NO